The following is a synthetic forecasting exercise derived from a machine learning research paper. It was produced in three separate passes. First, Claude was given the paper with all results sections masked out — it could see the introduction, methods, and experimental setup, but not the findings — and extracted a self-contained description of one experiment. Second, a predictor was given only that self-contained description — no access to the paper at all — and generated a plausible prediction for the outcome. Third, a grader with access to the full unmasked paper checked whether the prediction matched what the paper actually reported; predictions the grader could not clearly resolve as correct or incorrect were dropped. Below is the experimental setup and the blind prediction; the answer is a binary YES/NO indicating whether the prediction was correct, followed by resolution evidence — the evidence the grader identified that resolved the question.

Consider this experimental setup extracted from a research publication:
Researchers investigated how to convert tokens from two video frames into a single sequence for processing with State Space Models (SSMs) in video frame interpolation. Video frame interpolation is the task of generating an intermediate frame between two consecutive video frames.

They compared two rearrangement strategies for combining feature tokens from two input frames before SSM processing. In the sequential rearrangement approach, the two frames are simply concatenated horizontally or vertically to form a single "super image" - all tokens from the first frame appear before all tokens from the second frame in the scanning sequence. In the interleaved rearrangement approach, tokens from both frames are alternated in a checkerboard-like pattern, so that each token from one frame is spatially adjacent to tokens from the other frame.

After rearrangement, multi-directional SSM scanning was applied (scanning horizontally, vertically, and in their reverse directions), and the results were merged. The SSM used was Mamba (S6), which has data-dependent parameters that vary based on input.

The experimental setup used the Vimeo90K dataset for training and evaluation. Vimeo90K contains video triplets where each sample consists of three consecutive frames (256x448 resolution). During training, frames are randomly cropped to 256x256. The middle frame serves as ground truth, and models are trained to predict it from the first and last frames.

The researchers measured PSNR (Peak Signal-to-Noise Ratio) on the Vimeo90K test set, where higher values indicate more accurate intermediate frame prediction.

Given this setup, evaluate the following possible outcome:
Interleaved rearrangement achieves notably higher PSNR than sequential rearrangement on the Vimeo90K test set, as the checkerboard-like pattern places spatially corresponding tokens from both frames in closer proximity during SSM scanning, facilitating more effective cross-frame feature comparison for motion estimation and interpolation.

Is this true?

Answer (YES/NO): YES